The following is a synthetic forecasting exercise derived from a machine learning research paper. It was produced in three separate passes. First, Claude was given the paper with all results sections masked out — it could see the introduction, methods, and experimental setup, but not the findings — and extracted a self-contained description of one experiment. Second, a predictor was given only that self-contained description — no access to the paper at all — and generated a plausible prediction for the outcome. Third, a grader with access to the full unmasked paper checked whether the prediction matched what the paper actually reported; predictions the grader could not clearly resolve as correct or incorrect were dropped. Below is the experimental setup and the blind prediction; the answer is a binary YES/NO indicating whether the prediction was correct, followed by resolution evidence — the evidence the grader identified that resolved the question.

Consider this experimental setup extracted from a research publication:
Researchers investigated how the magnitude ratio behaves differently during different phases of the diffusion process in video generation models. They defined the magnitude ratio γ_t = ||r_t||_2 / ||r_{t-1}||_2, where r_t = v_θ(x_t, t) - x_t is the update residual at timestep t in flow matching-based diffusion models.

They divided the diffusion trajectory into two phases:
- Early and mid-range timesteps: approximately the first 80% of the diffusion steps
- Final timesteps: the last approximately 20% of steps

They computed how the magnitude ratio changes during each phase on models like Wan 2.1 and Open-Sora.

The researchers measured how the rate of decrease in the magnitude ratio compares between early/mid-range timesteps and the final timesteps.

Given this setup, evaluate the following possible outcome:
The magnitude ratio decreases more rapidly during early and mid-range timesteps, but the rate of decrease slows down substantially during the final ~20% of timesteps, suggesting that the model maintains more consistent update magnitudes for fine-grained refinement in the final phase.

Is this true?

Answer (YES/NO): NO